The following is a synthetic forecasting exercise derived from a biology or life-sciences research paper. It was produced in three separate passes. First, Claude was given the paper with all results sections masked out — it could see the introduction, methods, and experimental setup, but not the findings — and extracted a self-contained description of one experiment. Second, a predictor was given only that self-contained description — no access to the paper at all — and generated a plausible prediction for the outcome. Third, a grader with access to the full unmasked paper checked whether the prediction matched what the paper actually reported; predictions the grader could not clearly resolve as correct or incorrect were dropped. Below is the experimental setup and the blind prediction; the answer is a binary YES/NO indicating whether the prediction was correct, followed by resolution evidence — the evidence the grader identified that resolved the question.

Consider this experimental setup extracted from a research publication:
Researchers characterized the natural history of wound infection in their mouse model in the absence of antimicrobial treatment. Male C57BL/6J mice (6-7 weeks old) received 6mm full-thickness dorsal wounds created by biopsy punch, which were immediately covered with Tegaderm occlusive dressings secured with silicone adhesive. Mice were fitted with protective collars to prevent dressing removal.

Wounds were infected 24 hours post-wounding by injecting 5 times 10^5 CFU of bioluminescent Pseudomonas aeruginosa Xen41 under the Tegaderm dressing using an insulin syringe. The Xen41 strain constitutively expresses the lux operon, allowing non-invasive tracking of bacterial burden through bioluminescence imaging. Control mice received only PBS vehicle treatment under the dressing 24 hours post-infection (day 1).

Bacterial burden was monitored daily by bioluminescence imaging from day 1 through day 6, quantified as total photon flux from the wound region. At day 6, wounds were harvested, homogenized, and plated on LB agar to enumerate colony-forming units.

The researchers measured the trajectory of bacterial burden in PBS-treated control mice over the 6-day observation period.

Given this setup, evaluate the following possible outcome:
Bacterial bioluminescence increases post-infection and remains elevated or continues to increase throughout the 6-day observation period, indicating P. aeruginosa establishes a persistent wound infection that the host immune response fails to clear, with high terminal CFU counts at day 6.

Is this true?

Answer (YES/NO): YES